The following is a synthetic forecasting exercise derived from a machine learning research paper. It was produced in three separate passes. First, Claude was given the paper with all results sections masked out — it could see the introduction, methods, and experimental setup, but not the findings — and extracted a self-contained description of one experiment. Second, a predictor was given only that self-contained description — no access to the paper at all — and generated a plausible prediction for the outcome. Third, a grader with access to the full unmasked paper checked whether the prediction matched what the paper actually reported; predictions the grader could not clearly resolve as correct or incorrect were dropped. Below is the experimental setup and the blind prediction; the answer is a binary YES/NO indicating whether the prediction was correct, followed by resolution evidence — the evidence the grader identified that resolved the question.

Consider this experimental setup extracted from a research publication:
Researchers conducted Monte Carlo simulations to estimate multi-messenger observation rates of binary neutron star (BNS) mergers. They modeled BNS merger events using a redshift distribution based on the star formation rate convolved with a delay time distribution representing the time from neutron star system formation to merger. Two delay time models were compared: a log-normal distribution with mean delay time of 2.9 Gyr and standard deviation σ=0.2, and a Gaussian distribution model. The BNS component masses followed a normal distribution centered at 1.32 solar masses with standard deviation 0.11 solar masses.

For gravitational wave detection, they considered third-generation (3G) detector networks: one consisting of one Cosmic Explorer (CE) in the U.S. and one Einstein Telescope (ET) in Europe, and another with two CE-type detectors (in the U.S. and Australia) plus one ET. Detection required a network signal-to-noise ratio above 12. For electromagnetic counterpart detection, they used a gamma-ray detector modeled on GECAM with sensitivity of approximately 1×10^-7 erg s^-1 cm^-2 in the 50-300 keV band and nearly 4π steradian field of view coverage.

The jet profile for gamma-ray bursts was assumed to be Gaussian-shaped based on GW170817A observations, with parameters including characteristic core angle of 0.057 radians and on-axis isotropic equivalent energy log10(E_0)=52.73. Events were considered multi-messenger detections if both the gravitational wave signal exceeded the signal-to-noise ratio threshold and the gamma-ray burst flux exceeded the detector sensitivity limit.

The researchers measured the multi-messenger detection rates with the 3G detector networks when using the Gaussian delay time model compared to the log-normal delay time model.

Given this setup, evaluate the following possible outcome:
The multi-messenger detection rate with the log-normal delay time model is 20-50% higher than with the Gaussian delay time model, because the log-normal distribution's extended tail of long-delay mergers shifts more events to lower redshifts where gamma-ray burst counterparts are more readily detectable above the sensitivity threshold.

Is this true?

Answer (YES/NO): NO